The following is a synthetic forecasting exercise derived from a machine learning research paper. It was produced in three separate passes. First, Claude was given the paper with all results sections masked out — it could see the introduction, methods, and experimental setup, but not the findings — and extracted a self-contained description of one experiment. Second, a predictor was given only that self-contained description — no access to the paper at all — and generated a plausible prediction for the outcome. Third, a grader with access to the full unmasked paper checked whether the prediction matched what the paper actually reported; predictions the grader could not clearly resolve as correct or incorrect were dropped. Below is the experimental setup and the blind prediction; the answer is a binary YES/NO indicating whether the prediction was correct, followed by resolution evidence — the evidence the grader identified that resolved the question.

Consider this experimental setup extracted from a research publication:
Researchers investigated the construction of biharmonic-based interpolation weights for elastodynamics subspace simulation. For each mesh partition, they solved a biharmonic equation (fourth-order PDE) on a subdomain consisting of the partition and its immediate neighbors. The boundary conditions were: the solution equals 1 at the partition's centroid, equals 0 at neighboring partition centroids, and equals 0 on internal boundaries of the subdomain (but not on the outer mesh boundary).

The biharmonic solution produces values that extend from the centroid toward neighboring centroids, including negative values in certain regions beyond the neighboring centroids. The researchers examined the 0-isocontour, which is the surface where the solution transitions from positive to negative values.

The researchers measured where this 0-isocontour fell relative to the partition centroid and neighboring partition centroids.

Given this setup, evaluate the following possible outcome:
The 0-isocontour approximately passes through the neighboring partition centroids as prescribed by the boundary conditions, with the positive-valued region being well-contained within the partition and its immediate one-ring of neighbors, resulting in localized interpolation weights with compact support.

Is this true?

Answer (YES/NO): YES